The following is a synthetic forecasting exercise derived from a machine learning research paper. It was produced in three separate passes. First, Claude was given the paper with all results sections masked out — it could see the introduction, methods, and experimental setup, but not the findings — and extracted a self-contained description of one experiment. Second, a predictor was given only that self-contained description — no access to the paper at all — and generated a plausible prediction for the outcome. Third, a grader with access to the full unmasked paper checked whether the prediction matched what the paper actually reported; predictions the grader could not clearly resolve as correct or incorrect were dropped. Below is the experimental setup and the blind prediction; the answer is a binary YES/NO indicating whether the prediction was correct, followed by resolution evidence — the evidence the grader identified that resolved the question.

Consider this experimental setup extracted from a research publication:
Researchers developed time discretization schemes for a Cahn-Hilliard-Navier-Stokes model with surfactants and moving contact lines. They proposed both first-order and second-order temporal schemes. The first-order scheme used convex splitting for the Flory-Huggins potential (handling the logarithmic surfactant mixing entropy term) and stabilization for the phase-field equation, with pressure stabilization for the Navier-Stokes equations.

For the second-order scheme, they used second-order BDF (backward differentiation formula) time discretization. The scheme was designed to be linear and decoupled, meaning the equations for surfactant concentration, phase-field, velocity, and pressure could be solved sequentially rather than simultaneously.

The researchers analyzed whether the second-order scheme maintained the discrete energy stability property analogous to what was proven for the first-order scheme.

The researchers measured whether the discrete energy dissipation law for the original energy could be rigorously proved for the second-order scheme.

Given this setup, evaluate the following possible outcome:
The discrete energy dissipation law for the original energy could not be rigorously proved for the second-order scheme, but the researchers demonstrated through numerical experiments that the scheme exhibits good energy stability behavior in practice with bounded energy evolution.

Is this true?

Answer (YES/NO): YES